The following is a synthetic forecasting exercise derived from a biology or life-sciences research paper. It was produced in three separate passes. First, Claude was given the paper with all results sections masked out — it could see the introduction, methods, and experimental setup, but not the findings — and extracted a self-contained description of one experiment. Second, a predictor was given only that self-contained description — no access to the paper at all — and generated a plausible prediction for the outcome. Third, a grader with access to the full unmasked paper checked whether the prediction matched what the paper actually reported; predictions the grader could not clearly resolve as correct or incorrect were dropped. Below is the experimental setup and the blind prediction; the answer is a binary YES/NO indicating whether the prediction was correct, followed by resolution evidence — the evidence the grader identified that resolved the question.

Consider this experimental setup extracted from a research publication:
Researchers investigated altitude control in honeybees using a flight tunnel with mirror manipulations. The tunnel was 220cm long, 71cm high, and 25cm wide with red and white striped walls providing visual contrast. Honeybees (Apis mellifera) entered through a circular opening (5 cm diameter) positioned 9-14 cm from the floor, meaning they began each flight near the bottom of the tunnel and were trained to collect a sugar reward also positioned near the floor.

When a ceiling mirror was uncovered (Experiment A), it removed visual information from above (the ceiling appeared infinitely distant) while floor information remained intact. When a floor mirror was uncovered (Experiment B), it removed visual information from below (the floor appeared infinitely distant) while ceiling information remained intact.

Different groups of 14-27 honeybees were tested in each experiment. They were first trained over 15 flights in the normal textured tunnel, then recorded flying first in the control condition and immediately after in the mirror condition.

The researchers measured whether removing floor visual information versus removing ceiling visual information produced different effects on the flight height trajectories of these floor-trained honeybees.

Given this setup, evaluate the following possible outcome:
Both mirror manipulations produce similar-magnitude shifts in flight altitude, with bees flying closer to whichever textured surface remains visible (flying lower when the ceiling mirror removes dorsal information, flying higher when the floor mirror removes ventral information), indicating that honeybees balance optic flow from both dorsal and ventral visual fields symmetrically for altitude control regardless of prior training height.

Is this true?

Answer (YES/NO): NO